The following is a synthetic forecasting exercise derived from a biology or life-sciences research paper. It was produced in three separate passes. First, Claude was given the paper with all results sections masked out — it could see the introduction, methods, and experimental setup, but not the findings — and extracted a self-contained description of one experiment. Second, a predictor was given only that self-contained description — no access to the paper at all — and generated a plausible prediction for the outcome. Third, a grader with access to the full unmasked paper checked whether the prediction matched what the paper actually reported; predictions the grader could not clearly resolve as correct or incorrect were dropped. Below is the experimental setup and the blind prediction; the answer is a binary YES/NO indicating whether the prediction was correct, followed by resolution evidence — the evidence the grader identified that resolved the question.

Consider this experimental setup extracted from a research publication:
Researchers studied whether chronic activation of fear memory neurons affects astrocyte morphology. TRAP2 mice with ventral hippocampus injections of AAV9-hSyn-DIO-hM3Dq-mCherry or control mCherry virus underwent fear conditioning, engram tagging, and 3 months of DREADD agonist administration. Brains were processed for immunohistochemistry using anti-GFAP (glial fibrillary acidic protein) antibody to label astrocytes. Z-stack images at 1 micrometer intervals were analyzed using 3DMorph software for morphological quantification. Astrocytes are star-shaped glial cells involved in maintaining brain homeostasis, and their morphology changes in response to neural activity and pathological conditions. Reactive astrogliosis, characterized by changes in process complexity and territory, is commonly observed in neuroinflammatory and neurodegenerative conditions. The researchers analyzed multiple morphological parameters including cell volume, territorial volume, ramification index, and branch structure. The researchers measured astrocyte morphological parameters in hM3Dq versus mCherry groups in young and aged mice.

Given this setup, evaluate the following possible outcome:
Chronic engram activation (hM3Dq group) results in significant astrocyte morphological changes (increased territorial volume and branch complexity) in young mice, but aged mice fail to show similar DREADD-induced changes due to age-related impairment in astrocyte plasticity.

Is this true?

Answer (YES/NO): NO